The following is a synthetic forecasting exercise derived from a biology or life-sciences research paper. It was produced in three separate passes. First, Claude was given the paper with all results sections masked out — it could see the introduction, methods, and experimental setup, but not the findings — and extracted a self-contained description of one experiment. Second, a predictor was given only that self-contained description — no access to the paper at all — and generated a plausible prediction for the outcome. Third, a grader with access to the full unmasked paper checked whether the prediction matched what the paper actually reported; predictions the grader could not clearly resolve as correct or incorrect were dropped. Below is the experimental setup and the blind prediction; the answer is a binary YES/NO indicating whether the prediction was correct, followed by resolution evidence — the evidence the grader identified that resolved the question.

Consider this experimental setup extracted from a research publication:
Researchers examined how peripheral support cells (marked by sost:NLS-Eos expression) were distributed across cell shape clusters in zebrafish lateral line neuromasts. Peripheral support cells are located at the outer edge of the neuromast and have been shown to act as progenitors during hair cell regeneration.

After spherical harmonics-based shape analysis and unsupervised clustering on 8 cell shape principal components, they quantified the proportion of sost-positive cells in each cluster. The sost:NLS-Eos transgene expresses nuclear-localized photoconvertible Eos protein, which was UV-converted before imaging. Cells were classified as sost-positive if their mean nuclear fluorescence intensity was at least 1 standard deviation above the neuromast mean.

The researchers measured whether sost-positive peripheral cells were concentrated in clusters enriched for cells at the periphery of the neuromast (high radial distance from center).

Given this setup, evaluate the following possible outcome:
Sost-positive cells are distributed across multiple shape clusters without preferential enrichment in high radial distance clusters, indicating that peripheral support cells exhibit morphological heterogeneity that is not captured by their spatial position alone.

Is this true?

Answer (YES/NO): NO